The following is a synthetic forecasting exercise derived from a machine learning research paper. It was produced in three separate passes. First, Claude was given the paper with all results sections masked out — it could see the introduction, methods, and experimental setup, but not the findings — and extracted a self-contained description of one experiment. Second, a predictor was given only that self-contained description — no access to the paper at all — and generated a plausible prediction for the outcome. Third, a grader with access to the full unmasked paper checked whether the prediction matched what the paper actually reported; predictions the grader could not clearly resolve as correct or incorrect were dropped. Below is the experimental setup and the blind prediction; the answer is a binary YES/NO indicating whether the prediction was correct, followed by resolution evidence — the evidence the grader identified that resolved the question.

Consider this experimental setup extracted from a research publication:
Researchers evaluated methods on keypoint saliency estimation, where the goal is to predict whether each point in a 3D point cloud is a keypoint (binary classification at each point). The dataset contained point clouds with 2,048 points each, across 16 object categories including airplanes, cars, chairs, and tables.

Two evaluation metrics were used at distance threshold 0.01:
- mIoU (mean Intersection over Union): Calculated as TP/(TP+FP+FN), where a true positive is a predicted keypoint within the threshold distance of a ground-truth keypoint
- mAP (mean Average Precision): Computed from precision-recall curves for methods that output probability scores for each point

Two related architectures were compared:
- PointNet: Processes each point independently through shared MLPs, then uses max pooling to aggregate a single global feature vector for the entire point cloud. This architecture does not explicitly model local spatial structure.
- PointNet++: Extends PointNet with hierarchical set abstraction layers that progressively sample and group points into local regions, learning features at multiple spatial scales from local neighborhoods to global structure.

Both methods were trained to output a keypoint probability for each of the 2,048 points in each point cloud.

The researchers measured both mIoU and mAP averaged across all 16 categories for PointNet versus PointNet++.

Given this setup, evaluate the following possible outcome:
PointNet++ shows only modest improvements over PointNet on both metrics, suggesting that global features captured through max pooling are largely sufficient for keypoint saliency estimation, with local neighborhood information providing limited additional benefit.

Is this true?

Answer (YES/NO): NO